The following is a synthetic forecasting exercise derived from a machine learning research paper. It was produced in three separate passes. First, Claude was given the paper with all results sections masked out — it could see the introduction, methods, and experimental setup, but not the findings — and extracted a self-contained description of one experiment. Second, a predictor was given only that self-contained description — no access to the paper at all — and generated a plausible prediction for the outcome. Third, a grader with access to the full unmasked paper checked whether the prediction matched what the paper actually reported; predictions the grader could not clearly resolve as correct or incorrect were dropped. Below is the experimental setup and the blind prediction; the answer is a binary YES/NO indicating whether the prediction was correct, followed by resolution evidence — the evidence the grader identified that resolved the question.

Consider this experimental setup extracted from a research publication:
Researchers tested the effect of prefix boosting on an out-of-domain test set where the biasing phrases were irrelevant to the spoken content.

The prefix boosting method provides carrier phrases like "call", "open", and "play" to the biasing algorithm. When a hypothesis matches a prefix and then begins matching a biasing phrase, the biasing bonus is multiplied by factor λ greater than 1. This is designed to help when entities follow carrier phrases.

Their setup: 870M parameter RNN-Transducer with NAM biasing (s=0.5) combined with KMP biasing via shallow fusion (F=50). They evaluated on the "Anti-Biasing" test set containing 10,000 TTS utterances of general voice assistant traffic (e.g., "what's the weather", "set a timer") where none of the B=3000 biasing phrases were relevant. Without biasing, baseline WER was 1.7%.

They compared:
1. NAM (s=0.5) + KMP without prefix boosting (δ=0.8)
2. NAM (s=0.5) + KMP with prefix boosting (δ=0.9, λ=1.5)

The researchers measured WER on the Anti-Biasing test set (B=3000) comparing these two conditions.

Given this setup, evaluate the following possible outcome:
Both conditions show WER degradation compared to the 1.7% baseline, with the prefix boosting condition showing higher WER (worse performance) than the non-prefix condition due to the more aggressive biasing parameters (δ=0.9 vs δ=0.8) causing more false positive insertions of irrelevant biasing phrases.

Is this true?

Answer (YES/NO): YES